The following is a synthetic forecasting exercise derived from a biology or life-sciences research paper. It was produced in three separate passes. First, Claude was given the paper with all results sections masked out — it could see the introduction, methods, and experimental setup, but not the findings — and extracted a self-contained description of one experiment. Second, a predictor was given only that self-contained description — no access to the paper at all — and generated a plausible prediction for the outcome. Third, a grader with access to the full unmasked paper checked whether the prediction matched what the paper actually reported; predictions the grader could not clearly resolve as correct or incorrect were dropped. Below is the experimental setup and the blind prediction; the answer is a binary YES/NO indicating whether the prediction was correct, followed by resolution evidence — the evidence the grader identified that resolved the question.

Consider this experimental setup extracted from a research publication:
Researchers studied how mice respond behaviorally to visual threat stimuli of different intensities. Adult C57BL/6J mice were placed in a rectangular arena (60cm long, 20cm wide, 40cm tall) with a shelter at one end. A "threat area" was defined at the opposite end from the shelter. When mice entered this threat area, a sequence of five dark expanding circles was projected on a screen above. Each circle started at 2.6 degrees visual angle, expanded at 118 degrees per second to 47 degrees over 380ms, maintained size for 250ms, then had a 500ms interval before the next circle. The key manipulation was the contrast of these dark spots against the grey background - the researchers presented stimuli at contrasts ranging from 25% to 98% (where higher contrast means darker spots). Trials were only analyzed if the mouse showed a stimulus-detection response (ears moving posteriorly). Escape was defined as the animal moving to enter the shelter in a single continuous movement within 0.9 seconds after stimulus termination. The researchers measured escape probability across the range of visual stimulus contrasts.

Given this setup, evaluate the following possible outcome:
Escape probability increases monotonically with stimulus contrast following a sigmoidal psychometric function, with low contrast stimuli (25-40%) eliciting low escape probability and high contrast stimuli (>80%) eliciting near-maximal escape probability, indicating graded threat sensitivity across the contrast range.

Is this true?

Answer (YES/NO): YES